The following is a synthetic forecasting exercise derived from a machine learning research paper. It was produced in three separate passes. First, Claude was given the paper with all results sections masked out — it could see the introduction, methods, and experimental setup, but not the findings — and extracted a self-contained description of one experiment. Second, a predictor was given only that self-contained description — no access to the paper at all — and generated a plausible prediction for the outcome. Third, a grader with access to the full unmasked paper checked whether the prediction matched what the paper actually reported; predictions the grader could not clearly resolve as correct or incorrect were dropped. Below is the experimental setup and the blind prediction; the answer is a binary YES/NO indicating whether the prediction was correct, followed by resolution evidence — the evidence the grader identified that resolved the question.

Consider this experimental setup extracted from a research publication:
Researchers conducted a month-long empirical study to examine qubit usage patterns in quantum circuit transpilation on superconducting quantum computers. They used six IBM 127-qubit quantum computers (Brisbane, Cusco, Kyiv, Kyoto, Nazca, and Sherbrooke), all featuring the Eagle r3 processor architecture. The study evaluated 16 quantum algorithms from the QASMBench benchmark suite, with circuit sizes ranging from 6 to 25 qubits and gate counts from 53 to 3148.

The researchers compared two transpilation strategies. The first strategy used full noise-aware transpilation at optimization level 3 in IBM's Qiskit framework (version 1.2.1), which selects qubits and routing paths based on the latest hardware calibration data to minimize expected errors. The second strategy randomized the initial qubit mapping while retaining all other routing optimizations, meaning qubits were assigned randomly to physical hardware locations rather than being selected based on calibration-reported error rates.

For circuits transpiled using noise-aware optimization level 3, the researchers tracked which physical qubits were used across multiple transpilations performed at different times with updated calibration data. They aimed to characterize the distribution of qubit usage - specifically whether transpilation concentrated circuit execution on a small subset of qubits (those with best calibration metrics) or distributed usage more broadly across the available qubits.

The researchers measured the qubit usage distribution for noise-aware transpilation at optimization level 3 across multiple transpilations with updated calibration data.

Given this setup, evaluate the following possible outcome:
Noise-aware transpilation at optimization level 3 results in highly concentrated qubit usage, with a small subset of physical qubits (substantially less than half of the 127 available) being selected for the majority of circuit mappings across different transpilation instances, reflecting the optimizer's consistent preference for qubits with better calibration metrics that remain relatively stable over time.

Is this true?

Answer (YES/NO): YES